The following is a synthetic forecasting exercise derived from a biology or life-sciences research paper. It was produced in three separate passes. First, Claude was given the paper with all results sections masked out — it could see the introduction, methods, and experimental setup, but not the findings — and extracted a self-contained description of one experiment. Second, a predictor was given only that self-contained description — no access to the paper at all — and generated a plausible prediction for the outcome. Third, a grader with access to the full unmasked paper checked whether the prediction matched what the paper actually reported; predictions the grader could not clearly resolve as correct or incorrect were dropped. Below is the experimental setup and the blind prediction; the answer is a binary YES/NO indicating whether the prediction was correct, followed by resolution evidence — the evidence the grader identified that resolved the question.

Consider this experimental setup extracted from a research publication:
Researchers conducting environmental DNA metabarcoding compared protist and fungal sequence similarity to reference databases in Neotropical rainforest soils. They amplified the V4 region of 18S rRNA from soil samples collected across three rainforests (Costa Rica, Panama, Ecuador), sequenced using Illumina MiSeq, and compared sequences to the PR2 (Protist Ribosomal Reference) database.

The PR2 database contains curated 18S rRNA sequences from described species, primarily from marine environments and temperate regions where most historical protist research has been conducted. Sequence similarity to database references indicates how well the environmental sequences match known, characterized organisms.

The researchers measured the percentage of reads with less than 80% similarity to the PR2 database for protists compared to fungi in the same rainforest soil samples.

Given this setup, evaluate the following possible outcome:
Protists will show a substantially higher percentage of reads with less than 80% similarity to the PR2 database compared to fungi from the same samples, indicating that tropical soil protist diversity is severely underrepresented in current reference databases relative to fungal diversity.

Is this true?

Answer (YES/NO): YES